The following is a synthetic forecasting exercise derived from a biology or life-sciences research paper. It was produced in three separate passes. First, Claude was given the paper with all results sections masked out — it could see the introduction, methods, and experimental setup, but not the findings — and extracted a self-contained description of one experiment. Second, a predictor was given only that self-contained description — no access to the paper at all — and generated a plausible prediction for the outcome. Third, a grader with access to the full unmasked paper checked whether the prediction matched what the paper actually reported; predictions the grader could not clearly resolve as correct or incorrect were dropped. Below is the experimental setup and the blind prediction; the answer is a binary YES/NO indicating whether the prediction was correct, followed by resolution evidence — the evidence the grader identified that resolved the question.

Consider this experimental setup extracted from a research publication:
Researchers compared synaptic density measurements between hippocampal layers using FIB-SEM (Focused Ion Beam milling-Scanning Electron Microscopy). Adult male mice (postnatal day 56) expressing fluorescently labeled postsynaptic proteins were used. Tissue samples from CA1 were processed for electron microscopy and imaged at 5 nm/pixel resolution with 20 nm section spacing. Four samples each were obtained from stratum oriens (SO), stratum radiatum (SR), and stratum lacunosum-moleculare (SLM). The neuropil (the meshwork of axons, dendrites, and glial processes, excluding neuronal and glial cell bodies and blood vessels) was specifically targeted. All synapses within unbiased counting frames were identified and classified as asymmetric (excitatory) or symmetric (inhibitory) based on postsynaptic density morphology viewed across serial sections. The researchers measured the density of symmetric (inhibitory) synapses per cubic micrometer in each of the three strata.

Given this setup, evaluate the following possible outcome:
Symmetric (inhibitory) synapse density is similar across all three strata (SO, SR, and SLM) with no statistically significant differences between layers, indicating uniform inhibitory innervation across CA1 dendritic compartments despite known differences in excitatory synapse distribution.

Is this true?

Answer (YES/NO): NO